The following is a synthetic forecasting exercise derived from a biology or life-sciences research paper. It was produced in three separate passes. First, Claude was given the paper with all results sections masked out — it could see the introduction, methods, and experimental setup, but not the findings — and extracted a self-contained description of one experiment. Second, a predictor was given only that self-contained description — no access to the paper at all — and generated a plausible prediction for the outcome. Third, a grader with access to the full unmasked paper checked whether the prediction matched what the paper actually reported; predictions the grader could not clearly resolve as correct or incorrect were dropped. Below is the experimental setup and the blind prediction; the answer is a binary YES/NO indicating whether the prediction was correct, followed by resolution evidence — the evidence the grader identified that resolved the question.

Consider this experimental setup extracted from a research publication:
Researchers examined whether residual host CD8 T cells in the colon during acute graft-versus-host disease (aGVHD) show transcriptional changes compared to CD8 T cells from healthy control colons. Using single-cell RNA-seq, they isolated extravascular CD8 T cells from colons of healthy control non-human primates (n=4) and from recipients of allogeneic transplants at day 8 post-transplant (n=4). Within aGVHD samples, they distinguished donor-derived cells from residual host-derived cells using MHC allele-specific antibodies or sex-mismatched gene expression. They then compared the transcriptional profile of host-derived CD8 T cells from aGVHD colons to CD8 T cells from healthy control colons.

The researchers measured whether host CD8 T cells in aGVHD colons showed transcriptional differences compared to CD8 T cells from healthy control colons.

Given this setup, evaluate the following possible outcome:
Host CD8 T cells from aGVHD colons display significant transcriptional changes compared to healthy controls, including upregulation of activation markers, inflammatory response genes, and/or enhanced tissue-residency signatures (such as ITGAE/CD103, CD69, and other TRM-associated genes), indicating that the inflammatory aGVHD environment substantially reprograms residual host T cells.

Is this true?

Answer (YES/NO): NO